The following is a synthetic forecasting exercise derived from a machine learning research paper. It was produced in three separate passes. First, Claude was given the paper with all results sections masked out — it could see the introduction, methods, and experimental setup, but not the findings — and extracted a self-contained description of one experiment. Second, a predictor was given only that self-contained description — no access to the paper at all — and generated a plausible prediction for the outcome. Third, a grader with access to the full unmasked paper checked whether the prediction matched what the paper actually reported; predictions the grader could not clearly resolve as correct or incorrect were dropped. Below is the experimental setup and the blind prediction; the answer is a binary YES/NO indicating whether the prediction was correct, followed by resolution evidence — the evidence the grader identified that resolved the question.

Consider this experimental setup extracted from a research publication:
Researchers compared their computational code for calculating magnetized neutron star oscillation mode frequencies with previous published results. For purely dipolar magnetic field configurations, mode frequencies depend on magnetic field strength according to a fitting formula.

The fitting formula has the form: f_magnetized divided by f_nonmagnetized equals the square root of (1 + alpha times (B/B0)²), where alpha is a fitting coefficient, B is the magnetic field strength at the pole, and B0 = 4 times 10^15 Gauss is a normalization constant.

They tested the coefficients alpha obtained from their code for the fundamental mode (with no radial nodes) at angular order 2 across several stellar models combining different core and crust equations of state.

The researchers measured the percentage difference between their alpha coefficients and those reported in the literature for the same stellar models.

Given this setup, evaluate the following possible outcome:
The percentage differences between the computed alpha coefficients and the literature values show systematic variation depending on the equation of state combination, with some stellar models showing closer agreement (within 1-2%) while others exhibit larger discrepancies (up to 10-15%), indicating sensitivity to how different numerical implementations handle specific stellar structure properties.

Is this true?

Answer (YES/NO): NO